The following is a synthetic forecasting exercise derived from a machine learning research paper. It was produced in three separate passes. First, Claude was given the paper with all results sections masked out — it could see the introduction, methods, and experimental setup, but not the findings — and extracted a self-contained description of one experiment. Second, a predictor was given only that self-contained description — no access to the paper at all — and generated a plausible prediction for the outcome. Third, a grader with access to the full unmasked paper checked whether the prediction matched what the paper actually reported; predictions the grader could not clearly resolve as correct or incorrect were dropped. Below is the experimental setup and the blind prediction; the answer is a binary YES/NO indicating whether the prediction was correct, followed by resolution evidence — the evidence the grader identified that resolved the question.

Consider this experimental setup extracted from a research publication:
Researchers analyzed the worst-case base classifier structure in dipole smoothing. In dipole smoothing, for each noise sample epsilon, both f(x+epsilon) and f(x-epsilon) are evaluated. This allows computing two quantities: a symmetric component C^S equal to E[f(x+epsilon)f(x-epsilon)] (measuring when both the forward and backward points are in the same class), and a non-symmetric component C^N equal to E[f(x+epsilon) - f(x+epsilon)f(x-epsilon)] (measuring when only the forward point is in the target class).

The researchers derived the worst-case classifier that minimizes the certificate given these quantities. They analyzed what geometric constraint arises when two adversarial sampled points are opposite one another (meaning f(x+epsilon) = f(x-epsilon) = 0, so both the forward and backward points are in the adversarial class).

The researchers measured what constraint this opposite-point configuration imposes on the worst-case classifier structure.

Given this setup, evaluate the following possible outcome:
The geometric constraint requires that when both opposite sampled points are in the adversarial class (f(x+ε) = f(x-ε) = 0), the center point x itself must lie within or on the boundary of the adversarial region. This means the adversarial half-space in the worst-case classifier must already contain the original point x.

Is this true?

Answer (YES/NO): NO